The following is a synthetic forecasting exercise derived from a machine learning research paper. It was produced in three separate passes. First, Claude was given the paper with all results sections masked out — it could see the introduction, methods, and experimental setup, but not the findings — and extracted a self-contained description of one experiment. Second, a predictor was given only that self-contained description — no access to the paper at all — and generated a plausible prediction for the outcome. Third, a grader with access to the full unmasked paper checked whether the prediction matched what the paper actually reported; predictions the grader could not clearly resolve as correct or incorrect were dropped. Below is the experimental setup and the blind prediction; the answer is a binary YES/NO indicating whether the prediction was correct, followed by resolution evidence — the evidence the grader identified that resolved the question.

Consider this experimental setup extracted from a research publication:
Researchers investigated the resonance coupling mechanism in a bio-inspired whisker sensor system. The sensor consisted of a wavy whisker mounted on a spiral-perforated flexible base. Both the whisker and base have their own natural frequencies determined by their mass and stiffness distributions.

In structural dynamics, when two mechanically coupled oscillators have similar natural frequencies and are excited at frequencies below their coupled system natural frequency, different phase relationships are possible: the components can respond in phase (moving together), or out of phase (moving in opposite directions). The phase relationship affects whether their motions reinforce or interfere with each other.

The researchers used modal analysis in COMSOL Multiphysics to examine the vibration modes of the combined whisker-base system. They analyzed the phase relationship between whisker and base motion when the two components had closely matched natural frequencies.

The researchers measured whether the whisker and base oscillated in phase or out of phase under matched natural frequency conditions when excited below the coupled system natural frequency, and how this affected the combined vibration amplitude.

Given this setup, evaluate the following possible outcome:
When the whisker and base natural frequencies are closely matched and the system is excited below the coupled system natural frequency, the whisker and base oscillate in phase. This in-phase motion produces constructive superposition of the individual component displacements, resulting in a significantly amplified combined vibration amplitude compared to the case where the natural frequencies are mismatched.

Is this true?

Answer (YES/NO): YES